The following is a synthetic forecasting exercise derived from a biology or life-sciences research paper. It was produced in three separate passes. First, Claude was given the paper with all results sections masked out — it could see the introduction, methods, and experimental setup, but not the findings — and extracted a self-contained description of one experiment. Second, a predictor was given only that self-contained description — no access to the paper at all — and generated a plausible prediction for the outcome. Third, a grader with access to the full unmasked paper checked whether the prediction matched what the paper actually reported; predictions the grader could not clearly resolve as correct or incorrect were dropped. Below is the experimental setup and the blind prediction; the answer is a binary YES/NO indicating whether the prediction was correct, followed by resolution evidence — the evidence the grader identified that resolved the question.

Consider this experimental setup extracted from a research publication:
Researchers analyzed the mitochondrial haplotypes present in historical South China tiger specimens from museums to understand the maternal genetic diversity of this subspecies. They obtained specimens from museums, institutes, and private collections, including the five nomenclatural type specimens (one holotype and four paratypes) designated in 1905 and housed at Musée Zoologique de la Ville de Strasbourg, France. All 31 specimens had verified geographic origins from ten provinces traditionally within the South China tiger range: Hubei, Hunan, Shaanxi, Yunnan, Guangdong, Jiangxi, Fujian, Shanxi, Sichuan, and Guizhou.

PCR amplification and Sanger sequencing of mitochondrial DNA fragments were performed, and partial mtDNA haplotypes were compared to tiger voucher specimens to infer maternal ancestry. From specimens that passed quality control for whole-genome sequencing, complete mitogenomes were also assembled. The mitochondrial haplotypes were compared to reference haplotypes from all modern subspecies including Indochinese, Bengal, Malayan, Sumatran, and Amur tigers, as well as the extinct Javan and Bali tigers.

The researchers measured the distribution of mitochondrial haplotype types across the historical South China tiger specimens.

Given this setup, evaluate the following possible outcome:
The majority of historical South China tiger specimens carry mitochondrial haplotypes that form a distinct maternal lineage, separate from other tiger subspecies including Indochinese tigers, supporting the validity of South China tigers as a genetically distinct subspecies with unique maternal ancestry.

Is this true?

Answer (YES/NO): NO